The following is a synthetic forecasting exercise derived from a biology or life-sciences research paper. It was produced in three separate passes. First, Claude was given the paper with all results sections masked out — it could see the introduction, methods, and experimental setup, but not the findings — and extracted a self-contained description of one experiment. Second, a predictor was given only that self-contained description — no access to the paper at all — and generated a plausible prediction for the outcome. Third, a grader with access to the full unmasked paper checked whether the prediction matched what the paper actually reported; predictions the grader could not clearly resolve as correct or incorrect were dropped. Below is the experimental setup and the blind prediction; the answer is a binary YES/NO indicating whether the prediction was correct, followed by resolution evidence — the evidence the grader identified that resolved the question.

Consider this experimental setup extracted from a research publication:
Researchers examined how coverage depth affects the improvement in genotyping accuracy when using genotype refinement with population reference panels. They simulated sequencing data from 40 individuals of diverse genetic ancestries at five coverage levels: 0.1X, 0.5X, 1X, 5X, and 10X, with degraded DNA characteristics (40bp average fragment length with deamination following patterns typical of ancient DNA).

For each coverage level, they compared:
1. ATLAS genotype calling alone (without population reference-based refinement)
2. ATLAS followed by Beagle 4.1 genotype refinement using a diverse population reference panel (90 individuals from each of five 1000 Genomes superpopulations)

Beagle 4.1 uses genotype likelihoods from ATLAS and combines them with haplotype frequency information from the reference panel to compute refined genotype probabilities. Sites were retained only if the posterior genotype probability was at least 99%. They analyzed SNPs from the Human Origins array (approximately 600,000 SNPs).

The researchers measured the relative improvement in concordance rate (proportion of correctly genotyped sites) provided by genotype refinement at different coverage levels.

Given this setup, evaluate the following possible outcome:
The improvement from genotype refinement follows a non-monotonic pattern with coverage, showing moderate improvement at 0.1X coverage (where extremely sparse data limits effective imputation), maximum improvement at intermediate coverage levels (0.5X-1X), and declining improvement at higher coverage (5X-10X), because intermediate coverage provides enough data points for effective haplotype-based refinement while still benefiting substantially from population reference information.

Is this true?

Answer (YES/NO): NO